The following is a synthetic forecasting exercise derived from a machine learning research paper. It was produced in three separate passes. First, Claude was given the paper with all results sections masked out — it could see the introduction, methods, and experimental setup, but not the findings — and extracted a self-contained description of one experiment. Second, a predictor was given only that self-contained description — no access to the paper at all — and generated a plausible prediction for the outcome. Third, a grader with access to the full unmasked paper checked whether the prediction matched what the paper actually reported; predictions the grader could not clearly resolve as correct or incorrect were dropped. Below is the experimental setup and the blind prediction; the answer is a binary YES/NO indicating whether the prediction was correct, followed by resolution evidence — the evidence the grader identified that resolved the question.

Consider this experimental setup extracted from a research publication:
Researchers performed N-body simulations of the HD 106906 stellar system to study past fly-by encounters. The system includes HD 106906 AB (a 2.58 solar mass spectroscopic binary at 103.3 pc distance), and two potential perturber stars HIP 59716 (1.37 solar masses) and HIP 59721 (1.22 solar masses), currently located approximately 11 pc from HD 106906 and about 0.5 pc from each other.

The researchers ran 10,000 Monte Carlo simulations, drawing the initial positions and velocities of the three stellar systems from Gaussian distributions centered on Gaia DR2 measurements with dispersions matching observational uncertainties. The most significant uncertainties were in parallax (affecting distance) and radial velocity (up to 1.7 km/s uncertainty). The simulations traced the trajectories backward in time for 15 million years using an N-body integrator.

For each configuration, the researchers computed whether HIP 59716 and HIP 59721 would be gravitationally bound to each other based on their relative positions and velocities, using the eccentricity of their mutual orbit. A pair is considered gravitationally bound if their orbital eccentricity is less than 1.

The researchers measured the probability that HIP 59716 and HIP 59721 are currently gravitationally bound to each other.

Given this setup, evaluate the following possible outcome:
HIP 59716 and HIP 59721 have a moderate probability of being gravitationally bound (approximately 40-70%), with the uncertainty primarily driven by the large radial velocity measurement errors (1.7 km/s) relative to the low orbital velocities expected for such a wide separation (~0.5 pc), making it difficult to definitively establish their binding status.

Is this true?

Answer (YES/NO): NO